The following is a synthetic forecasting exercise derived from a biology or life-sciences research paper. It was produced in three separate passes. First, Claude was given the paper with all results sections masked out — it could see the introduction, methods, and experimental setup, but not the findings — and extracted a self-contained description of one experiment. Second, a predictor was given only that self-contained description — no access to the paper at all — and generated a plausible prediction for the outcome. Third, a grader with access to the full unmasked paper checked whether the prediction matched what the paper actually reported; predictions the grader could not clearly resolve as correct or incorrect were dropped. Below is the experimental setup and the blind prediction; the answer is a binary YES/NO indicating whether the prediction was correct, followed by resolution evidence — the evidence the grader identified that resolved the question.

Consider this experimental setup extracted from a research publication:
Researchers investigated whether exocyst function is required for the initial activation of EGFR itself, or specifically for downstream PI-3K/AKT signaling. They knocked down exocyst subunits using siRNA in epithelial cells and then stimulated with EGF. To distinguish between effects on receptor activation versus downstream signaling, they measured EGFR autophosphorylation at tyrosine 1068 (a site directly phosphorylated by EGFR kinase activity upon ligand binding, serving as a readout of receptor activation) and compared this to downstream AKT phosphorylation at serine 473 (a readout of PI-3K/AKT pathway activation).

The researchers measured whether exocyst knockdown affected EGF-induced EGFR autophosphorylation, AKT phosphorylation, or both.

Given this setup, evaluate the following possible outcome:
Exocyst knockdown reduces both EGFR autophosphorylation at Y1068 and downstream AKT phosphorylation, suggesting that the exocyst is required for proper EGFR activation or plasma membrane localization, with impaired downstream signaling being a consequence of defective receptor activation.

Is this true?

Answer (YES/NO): NO